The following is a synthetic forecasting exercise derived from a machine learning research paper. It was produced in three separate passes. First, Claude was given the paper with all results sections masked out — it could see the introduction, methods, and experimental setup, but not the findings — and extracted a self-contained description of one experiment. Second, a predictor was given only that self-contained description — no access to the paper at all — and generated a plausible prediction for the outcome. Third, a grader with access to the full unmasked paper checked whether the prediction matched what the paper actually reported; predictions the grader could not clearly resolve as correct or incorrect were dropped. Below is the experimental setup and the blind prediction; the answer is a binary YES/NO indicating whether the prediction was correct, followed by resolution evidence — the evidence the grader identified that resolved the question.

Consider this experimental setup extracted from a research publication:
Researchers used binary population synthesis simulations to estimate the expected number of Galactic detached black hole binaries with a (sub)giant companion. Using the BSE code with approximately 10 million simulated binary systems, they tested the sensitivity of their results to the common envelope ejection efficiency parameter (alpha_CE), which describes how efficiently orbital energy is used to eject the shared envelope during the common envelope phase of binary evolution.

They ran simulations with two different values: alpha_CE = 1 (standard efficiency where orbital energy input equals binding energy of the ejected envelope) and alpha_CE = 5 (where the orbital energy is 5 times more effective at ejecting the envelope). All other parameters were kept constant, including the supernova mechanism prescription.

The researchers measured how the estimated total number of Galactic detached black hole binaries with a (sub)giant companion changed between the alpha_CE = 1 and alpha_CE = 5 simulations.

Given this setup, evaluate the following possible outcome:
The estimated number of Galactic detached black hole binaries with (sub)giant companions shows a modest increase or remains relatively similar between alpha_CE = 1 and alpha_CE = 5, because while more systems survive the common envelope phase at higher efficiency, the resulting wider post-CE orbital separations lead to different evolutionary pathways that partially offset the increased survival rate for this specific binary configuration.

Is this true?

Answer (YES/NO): YES